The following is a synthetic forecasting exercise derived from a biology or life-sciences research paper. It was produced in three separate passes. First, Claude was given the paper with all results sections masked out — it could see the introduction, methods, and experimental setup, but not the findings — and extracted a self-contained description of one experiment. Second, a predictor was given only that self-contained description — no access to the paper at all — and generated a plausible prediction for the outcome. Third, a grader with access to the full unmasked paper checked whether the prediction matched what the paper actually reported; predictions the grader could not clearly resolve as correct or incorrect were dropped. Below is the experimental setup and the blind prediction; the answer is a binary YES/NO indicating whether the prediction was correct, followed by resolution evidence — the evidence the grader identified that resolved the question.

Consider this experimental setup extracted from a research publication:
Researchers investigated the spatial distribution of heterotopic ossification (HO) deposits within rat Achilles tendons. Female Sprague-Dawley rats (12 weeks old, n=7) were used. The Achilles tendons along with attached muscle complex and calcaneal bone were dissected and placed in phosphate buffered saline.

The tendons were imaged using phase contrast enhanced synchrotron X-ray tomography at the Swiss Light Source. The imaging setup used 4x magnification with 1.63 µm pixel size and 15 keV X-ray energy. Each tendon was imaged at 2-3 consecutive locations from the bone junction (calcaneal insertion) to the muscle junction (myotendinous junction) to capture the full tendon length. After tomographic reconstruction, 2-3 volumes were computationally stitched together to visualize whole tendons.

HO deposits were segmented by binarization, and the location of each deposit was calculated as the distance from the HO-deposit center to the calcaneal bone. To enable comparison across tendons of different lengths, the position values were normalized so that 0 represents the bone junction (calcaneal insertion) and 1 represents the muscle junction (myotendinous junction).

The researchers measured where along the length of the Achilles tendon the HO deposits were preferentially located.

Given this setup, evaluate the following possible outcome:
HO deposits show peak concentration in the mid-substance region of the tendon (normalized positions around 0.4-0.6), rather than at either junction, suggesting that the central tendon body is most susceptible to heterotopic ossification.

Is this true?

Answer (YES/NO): NO